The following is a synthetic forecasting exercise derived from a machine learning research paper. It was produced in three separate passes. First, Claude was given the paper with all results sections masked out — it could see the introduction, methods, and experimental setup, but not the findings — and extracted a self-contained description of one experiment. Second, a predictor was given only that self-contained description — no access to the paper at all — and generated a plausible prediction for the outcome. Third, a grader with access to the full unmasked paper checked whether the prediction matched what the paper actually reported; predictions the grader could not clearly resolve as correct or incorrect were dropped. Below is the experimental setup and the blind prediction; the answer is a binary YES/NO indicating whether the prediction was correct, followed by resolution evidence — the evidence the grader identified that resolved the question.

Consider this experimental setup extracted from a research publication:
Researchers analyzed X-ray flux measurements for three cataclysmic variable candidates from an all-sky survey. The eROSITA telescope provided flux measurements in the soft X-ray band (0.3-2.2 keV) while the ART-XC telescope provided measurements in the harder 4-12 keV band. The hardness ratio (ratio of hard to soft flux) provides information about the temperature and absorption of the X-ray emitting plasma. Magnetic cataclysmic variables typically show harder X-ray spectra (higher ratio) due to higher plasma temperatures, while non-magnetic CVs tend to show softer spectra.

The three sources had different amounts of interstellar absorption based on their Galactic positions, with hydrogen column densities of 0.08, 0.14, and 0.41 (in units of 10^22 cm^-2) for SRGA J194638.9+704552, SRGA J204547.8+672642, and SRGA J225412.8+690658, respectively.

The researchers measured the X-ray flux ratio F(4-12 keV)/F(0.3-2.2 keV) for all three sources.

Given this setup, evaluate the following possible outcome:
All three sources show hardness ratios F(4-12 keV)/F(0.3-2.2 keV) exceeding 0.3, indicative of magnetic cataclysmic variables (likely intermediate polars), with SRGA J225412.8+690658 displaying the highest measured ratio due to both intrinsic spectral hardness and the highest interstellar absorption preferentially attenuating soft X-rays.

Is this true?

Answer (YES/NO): NO